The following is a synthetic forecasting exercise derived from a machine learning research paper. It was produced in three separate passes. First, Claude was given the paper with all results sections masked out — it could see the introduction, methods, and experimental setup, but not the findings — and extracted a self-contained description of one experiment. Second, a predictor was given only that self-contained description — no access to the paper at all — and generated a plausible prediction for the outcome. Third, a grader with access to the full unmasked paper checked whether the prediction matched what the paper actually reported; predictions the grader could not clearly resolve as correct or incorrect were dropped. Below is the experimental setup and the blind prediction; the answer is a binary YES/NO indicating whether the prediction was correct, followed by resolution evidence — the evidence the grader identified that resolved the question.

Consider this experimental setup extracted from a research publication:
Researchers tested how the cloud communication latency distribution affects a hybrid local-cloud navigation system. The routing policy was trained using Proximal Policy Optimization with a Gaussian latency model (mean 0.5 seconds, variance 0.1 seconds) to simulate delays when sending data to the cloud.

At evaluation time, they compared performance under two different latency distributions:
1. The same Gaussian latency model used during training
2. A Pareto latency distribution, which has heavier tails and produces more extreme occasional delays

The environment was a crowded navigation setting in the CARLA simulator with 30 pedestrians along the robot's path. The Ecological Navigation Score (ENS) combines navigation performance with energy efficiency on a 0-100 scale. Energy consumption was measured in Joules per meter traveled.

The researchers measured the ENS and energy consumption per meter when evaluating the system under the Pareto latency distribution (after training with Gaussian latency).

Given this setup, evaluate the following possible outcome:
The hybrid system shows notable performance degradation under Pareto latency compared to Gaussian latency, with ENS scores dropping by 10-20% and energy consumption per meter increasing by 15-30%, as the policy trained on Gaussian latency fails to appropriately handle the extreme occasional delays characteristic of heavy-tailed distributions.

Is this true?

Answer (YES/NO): NO